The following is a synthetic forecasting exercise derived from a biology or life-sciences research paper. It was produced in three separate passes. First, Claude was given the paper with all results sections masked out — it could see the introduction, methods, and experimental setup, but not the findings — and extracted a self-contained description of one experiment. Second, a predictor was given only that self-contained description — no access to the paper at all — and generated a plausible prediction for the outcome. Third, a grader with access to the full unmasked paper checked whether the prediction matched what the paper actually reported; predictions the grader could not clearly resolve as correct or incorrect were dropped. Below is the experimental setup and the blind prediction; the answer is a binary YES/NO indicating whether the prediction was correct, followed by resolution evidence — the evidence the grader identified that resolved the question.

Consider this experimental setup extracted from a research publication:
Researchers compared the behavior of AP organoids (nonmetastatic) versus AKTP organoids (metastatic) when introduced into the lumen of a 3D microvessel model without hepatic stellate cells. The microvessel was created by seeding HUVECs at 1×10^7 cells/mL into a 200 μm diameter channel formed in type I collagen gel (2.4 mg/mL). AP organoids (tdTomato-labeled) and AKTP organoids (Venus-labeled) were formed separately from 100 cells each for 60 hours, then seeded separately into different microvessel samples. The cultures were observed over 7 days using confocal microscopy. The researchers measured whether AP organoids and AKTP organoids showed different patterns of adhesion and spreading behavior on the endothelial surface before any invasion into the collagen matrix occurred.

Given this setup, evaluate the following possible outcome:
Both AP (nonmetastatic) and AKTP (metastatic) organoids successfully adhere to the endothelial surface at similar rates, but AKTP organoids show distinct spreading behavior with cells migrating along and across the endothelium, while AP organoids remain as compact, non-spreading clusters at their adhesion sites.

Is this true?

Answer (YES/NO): NO